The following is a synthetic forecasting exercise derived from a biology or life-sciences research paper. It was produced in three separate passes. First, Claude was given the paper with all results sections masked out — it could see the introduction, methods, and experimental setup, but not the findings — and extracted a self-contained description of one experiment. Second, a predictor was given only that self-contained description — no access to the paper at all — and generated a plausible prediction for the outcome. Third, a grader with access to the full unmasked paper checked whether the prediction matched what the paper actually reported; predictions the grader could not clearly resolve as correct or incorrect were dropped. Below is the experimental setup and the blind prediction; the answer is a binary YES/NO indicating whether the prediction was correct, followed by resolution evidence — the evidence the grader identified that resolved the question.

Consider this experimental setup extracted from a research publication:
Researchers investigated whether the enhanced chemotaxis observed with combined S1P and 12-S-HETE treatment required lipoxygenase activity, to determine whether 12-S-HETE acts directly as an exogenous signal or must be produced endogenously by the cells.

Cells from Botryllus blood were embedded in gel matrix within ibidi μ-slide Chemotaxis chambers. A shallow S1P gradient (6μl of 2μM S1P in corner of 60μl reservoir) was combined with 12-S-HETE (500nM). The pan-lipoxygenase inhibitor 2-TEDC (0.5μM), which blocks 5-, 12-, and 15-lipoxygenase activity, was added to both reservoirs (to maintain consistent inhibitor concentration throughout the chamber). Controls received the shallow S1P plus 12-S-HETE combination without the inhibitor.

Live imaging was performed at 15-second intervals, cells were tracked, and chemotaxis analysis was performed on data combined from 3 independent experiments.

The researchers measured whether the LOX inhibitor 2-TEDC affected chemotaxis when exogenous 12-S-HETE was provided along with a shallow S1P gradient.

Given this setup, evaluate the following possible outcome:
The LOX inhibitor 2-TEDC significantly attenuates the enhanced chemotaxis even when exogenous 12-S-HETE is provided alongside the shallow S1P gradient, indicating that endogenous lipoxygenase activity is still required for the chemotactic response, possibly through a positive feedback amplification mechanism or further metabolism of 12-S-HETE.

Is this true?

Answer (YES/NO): YES